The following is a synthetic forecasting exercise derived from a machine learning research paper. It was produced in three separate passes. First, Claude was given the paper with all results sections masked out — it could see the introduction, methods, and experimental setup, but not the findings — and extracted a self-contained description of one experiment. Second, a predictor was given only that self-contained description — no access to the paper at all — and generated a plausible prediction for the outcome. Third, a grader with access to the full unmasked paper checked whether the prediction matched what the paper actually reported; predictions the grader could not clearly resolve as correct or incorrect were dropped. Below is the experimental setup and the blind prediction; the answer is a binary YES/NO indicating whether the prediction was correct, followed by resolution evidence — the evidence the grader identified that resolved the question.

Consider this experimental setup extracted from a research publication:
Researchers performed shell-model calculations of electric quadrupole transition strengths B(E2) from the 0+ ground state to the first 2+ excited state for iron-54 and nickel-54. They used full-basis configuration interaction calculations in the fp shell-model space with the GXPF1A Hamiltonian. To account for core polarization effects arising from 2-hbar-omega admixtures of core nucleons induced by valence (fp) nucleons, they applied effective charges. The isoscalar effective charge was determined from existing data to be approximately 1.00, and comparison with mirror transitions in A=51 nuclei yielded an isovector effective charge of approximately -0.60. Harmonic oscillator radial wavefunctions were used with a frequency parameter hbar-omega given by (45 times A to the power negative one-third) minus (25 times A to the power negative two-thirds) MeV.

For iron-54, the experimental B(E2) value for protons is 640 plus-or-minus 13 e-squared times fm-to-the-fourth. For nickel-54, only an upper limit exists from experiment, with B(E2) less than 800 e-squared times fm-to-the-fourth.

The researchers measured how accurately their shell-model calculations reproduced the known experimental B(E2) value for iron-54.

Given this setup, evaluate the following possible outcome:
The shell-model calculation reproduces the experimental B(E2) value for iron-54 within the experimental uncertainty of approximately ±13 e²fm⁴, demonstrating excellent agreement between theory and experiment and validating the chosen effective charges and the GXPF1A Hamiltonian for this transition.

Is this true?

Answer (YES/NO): NO